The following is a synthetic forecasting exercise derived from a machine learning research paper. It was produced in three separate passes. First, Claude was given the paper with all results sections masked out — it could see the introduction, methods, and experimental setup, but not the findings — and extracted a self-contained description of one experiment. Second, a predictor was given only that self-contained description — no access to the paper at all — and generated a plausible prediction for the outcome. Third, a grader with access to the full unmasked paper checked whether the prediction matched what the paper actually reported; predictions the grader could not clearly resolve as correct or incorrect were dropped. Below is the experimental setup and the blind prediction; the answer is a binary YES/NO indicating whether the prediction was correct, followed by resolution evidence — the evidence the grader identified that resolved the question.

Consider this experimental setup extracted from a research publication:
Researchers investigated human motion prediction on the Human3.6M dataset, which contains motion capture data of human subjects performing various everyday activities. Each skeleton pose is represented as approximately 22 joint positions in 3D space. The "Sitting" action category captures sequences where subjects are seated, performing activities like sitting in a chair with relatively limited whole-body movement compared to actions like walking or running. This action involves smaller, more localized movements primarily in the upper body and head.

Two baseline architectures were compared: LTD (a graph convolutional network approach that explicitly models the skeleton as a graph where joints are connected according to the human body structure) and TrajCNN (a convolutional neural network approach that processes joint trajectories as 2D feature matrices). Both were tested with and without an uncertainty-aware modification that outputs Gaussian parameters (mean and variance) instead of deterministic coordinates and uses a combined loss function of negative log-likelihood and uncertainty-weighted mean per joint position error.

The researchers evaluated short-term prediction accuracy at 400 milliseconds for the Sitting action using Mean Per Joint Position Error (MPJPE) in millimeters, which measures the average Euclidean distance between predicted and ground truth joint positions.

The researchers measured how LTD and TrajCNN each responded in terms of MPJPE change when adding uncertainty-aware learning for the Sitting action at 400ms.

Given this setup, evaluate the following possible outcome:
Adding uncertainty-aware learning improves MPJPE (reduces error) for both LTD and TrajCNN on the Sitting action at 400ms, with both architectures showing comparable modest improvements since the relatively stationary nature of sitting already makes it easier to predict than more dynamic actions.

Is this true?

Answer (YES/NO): NO